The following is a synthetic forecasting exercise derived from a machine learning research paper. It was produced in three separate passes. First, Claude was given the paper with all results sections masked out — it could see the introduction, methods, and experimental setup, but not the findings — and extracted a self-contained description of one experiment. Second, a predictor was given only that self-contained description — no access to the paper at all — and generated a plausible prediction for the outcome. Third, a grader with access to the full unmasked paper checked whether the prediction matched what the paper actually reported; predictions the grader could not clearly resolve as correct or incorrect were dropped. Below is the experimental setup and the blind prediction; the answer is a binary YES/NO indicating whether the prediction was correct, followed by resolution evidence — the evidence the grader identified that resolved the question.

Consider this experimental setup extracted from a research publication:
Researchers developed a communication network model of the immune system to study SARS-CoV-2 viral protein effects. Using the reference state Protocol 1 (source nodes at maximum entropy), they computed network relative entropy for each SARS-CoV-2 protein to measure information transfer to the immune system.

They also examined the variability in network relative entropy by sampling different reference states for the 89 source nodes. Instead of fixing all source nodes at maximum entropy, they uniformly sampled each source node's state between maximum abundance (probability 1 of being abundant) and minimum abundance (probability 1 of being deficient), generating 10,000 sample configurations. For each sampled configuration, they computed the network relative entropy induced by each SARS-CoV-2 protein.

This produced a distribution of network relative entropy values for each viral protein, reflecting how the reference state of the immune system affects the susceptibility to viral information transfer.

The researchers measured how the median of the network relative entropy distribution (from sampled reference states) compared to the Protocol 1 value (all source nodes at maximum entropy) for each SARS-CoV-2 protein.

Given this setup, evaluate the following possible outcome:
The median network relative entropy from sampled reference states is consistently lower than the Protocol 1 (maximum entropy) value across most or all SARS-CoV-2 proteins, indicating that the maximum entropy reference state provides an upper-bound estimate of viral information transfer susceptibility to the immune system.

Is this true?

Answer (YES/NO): NO